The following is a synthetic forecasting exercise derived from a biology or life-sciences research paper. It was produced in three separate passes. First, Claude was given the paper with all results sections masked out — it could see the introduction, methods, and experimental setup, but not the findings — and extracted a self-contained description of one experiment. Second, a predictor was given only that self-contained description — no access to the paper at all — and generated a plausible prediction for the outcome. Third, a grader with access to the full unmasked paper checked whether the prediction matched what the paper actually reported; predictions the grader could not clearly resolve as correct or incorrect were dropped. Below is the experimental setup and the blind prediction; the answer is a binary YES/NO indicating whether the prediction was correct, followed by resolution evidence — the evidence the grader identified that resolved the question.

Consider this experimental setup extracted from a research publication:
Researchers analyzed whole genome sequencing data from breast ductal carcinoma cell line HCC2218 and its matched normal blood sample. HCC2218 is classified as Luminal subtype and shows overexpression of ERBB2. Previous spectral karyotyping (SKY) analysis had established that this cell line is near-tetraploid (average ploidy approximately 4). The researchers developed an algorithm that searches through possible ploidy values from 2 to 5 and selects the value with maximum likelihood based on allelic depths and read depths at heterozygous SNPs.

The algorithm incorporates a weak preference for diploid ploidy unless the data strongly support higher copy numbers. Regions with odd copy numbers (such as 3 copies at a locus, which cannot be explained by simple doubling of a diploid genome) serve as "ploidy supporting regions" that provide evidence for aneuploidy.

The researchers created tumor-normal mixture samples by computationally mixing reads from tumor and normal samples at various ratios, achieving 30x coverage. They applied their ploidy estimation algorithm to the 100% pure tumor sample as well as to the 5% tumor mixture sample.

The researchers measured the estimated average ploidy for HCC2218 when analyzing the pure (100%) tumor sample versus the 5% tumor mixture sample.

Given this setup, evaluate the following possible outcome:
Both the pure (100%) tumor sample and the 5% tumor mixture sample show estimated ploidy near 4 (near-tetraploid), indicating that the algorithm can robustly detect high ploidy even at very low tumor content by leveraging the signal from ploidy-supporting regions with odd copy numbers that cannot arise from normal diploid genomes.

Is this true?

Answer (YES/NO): NO